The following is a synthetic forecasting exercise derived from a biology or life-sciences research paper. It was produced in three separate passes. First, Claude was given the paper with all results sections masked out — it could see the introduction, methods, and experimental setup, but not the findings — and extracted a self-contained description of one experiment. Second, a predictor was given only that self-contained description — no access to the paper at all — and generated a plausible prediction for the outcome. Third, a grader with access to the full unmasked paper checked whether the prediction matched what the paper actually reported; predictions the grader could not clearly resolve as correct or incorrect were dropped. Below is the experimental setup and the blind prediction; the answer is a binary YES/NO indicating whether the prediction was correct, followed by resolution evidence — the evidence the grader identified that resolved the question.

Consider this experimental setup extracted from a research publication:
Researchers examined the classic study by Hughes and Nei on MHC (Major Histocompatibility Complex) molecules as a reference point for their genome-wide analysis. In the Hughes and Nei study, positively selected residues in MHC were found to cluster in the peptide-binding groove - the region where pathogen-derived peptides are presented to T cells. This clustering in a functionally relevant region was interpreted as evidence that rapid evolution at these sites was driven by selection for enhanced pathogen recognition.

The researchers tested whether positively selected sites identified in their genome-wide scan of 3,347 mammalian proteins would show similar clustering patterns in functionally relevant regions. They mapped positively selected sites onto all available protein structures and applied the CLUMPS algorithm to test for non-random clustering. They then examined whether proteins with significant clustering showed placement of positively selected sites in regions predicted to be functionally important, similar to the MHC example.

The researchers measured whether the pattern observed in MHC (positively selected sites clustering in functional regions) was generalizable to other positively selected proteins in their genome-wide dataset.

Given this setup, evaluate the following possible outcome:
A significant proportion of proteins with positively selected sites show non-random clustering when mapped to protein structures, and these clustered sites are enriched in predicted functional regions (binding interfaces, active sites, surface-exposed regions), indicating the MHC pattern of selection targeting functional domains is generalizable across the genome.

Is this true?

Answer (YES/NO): YES